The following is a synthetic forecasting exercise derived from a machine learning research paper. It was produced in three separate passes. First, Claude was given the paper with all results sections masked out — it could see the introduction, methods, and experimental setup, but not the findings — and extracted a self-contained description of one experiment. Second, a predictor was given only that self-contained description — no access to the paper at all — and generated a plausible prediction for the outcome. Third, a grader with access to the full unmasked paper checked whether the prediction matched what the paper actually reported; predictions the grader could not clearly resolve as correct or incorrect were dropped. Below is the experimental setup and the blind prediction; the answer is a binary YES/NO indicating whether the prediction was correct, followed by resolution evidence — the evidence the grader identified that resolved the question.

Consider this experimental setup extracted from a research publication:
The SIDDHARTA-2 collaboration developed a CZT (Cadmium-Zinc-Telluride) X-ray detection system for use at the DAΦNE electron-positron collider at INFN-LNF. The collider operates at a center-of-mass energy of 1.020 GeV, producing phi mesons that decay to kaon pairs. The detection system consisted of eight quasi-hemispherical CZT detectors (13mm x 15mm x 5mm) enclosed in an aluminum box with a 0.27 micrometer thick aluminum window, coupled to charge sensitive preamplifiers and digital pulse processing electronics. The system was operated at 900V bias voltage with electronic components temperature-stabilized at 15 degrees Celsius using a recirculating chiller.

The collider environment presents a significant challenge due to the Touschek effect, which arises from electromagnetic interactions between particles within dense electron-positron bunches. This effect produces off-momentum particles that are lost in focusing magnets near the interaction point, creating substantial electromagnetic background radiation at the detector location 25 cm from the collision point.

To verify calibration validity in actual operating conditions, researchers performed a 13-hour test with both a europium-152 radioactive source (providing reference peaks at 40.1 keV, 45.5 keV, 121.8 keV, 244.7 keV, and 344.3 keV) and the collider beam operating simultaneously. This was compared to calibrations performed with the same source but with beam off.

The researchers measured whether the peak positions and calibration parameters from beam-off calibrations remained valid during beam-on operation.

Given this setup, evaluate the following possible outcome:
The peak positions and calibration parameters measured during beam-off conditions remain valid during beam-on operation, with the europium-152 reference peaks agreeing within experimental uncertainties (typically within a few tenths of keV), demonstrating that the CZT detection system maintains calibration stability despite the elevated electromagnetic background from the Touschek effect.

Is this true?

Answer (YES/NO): YES